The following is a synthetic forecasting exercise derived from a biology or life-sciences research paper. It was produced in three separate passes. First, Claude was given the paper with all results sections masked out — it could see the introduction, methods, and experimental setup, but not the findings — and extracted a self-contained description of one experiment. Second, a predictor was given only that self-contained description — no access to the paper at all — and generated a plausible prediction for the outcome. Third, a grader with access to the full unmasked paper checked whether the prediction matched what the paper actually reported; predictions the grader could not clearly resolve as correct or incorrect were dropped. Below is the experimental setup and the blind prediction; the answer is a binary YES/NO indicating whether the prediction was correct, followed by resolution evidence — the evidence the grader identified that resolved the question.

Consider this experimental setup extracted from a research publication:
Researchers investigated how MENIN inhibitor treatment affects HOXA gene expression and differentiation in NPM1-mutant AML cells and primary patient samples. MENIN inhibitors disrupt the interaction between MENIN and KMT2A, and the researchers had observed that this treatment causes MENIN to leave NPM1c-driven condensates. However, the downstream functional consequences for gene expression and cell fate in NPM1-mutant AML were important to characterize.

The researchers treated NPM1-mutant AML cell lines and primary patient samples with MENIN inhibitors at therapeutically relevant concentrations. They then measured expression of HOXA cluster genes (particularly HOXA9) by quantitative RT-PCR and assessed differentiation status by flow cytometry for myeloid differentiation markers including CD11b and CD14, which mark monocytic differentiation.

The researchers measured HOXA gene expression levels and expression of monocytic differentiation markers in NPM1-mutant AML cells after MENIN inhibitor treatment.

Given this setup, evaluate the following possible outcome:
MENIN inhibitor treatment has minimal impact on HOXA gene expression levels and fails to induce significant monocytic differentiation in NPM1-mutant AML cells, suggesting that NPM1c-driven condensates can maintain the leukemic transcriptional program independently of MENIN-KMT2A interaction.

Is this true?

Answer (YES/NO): NO